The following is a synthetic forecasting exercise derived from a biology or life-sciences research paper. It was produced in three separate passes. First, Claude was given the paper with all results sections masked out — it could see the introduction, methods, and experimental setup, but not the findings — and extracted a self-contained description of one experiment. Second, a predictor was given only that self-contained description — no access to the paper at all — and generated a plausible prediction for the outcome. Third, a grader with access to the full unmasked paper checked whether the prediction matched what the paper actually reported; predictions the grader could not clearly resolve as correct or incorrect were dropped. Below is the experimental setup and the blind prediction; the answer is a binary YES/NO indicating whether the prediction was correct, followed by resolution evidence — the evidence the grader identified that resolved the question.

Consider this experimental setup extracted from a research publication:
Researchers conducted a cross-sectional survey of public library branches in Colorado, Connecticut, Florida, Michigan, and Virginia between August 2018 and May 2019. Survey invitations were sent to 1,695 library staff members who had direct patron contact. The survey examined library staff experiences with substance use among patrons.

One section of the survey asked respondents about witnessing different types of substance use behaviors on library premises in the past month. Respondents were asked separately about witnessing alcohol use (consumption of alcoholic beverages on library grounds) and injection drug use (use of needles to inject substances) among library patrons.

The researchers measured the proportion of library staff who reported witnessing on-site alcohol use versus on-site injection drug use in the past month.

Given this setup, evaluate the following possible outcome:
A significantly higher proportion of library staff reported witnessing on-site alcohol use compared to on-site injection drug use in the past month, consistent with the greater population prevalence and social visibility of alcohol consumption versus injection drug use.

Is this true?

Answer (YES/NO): YES